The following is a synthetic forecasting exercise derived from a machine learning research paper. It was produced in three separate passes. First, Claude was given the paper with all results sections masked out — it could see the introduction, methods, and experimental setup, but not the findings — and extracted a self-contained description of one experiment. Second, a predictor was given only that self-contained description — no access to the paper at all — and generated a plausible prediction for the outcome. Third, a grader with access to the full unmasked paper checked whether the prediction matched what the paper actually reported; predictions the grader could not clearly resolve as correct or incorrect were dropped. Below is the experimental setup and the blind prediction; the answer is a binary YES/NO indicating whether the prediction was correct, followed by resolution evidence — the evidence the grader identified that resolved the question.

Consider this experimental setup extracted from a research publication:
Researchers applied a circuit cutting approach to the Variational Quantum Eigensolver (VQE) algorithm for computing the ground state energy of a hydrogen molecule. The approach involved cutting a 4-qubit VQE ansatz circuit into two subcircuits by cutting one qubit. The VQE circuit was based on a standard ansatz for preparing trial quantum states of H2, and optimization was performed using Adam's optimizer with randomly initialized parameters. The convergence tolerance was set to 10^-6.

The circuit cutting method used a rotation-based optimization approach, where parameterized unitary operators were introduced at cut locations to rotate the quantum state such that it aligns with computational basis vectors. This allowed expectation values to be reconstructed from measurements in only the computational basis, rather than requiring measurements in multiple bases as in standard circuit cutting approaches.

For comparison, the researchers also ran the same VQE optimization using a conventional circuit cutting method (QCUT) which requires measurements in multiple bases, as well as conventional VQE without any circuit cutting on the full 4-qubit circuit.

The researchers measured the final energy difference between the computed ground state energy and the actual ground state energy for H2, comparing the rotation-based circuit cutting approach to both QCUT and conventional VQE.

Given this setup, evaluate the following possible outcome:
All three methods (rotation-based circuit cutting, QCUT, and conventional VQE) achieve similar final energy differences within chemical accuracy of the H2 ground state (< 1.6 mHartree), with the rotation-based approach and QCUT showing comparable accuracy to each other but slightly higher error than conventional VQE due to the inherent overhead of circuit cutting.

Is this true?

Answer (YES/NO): NO